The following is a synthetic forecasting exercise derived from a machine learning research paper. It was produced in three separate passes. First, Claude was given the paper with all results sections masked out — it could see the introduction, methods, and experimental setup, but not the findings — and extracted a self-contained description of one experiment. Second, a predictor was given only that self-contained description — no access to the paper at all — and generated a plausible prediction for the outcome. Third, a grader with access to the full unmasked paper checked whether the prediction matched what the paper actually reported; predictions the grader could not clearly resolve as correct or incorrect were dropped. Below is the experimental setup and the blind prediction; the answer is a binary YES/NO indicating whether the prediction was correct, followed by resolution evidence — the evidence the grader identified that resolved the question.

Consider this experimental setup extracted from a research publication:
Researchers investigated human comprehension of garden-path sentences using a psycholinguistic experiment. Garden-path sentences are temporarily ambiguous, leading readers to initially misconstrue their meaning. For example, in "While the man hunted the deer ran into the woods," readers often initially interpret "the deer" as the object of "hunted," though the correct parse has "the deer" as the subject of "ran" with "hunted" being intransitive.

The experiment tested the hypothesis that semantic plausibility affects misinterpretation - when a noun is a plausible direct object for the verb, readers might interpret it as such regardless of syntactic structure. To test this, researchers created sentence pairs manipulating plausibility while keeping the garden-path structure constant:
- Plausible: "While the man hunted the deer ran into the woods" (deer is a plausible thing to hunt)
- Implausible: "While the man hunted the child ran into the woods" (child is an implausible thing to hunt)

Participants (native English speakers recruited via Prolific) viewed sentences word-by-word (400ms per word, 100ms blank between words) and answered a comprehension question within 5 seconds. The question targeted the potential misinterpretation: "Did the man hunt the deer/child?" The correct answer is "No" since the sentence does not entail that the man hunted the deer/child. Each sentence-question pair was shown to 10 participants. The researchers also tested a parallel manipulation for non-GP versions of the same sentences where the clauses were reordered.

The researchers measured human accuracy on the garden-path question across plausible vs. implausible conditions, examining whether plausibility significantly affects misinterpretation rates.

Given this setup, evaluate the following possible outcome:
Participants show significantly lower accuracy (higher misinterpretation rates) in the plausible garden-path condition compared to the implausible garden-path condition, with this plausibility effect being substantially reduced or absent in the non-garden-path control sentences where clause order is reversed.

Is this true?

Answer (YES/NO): NO